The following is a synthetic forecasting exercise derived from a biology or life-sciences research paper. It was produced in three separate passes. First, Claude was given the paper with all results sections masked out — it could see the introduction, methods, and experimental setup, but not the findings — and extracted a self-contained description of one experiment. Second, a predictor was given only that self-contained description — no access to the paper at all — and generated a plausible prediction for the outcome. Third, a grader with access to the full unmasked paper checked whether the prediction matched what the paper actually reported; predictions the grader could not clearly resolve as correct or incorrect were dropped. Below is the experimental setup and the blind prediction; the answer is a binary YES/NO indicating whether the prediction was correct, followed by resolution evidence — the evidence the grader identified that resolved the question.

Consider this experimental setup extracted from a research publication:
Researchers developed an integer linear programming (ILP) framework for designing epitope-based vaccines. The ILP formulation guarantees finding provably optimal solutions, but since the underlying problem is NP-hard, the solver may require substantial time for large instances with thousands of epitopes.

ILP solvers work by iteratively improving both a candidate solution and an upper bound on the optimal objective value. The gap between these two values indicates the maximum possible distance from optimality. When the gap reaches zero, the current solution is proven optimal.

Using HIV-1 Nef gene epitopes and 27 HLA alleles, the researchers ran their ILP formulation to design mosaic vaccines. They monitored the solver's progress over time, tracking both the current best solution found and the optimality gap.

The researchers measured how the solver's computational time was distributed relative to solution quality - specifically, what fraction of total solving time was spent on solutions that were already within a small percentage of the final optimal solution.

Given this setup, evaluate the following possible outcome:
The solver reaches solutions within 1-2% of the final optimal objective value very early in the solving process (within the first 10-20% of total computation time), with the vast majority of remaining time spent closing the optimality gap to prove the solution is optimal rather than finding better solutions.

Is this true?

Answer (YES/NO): NO